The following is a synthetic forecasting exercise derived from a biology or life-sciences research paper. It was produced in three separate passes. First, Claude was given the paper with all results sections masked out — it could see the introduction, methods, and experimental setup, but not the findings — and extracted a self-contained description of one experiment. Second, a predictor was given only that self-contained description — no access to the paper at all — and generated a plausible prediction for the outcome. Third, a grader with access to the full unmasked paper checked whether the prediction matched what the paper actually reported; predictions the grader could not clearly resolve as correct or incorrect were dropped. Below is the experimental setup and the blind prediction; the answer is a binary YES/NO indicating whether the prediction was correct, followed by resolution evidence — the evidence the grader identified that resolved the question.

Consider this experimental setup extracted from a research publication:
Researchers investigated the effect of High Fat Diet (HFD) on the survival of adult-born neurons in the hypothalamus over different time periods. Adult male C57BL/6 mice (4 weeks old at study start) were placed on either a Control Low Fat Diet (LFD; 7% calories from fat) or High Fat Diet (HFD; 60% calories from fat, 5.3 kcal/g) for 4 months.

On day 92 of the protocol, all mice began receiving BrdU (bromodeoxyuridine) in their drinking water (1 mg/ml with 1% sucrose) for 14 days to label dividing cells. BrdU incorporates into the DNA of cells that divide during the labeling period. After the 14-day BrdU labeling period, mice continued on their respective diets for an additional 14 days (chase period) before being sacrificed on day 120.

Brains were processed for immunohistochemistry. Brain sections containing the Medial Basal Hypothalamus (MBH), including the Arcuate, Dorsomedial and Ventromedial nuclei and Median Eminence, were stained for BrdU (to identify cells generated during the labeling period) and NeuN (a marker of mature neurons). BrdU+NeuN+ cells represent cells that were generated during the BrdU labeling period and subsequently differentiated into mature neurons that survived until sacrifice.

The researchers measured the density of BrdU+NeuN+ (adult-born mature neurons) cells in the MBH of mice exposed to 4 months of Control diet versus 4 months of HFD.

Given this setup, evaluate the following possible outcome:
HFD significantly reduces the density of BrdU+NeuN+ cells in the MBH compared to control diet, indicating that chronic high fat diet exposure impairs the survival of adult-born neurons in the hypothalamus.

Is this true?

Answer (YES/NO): YES